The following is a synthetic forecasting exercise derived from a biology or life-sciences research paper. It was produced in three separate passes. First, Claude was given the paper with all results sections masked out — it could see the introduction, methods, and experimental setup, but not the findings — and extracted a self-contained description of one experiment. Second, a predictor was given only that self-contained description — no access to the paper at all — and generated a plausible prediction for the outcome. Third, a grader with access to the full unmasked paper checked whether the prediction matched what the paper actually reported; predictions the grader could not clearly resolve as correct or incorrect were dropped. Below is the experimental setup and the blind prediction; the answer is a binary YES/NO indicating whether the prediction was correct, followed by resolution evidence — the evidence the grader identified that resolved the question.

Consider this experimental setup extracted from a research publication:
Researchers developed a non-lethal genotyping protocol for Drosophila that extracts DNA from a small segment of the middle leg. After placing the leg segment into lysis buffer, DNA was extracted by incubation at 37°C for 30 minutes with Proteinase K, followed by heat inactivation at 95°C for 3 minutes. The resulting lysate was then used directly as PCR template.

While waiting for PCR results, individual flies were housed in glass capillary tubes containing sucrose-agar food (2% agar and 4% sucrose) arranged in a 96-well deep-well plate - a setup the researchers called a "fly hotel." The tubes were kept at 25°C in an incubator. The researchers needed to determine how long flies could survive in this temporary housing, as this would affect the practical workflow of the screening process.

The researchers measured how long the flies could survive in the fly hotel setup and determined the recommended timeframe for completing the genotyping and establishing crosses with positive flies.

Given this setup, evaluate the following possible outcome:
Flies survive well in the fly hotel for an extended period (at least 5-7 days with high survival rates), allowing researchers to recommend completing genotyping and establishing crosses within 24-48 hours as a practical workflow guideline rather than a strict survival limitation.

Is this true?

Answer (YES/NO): NO